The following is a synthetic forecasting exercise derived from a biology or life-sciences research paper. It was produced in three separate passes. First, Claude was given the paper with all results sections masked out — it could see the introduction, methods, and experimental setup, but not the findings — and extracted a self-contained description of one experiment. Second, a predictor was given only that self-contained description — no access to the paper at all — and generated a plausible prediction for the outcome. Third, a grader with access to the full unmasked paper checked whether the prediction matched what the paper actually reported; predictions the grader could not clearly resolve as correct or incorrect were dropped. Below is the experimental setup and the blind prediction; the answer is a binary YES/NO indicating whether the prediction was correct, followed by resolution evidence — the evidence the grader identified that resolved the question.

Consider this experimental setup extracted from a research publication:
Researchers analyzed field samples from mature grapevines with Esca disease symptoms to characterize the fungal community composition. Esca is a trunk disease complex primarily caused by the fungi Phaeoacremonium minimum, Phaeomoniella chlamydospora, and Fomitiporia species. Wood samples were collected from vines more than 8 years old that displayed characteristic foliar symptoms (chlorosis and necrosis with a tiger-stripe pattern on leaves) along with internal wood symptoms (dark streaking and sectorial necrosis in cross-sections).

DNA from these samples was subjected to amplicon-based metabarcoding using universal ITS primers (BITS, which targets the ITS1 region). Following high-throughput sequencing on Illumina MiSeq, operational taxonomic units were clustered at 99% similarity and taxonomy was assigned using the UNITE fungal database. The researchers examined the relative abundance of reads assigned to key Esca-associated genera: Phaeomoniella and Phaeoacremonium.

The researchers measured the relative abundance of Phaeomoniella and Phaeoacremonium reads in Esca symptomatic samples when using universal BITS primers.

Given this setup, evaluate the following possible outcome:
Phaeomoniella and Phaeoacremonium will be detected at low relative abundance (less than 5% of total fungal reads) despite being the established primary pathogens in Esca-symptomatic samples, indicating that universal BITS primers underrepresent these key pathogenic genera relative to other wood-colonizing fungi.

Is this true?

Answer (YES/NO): NO